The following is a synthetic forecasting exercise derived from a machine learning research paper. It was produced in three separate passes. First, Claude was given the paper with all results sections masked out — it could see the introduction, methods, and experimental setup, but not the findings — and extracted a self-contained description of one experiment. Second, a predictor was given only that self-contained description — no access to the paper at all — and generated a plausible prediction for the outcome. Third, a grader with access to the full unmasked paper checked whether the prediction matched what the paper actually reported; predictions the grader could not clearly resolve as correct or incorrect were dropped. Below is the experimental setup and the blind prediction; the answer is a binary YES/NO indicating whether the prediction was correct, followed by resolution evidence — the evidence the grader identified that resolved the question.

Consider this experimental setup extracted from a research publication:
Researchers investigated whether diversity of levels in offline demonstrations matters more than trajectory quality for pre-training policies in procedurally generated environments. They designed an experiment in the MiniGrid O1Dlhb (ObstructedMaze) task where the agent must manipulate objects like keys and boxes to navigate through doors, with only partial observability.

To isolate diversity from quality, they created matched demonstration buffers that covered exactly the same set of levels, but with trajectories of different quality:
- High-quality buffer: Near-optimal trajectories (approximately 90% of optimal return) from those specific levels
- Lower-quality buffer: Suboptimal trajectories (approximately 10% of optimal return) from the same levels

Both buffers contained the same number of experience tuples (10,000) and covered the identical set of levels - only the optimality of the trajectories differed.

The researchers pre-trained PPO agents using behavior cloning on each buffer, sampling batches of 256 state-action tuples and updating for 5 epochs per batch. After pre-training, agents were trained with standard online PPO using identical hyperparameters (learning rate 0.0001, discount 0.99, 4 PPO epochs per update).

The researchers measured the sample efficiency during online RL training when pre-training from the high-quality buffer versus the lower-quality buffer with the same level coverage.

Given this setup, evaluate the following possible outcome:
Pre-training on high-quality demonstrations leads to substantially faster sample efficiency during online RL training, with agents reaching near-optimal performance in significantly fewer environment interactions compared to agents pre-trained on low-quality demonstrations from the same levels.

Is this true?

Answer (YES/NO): NO